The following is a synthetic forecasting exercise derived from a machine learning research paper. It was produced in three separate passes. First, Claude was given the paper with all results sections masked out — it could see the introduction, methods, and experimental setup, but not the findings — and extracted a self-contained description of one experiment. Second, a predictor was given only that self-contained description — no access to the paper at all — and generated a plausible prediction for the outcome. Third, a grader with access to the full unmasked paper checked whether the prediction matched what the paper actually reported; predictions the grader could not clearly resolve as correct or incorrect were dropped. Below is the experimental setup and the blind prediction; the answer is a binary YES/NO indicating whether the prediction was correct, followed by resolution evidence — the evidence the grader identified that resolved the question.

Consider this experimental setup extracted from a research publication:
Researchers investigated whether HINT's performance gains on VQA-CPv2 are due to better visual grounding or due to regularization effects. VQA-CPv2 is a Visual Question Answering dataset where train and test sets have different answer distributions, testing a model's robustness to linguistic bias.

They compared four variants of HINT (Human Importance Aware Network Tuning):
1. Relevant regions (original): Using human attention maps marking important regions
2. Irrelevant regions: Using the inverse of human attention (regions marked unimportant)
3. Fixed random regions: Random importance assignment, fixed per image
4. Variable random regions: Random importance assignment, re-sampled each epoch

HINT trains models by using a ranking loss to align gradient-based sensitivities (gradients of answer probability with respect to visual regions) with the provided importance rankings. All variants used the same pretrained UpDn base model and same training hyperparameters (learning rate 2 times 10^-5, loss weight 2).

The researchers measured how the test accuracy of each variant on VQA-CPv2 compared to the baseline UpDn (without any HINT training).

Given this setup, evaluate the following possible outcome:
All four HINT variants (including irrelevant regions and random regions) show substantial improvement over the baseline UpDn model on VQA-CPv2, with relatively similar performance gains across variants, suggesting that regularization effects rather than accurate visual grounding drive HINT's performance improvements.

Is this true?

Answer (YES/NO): YES